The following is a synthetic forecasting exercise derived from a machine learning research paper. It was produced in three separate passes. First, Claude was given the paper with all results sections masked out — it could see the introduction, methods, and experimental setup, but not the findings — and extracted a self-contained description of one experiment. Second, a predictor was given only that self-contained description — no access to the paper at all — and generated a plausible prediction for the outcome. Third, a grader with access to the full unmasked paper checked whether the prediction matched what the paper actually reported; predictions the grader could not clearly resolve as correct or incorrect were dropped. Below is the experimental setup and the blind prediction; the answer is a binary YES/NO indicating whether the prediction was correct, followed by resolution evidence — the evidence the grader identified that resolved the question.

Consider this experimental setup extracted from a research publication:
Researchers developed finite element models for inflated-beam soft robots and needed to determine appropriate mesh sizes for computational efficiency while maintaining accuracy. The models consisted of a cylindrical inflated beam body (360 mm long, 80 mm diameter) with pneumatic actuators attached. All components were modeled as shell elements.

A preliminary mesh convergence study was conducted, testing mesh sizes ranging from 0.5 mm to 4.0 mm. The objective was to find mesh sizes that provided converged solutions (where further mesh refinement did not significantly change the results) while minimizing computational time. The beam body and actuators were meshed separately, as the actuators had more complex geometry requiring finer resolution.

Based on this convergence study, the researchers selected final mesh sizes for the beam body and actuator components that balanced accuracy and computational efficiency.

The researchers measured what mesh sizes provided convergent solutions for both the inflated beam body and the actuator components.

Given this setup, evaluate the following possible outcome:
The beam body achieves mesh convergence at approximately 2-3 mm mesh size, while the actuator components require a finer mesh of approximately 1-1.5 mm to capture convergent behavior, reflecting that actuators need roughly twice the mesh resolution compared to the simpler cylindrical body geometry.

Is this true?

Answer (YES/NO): NO